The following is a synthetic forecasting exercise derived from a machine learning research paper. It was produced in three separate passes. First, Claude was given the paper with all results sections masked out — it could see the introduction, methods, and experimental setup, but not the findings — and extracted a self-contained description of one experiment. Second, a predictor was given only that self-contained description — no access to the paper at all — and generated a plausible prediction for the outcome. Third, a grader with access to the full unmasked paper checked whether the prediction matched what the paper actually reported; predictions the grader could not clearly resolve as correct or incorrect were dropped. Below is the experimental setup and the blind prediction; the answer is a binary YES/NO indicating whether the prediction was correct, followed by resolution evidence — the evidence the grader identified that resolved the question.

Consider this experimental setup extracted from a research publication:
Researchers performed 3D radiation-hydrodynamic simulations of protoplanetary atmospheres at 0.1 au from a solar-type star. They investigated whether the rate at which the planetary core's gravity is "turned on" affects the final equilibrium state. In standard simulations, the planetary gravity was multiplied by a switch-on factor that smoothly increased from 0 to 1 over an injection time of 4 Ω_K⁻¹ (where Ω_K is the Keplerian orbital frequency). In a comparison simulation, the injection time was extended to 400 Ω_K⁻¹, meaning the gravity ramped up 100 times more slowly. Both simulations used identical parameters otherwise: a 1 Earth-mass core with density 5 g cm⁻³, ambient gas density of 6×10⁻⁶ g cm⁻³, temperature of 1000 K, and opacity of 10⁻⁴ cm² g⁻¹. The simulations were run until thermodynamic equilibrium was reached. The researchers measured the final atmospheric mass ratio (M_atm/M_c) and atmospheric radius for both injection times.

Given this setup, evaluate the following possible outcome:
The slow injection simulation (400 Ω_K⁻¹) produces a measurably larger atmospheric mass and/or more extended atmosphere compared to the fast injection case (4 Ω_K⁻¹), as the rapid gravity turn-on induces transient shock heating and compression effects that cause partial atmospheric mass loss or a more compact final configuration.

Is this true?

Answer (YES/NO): NO